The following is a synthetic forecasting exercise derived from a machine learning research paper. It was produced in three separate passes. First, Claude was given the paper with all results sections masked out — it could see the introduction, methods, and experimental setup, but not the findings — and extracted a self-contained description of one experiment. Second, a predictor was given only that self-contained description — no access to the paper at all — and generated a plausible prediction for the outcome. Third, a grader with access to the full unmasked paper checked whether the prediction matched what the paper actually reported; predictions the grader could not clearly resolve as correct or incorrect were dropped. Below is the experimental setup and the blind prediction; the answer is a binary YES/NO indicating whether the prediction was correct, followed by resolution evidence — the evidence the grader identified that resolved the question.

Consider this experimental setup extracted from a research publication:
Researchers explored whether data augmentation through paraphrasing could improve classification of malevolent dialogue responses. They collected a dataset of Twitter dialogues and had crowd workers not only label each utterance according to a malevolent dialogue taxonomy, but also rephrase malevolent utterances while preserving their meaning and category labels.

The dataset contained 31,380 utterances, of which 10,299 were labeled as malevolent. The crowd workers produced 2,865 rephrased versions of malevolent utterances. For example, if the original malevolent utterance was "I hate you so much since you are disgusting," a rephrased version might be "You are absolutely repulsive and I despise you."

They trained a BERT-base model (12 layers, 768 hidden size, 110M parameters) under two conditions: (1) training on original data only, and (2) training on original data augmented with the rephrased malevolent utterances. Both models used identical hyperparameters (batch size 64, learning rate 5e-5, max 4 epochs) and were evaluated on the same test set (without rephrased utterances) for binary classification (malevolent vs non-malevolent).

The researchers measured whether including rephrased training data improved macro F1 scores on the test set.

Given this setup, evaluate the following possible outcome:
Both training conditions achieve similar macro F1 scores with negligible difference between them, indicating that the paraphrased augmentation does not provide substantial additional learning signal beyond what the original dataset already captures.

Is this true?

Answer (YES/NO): NO